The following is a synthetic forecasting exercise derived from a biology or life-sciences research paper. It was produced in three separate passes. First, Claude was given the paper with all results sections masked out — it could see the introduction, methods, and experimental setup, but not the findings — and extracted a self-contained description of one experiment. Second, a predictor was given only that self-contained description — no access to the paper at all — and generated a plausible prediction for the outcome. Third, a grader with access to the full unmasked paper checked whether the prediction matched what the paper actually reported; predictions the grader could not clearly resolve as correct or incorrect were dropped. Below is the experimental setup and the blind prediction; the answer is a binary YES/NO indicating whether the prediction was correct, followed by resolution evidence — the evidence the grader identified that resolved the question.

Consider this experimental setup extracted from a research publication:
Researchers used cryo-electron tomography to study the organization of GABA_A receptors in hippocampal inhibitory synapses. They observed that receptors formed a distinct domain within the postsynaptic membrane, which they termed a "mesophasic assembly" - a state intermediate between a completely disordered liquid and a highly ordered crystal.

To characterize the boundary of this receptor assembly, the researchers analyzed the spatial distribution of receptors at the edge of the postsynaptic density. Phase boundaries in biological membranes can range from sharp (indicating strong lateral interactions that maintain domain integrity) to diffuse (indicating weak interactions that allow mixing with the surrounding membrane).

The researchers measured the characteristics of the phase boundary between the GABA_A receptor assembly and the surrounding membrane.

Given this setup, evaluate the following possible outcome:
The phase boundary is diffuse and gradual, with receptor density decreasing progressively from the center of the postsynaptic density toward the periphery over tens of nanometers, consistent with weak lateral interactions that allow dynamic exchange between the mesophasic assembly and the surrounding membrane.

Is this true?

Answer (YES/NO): NO